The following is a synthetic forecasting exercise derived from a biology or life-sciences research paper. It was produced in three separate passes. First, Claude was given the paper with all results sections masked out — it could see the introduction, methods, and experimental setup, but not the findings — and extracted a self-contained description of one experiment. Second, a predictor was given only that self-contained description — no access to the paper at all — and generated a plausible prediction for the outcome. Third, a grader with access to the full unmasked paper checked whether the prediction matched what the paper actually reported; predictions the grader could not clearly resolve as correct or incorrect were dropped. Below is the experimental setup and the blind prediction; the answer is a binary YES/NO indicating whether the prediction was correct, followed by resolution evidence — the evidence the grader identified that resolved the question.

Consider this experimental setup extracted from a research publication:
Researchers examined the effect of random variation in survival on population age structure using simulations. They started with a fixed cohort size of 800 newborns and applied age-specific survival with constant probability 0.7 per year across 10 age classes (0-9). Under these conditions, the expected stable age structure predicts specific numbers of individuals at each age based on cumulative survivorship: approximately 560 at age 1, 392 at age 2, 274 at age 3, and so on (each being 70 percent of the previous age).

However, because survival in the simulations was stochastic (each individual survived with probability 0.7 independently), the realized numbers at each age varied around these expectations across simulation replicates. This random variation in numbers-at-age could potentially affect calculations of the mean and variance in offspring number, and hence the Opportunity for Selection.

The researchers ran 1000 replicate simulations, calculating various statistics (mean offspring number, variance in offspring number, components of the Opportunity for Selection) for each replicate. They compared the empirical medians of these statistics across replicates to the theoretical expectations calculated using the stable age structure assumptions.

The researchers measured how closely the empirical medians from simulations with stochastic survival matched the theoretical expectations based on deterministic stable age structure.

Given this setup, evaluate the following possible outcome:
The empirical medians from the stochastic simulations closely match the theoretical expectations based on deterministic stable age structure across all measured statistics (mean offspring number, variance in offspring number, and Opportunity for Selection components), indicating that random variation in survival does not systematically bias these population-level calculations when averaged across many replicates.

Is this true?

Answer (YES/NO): YES